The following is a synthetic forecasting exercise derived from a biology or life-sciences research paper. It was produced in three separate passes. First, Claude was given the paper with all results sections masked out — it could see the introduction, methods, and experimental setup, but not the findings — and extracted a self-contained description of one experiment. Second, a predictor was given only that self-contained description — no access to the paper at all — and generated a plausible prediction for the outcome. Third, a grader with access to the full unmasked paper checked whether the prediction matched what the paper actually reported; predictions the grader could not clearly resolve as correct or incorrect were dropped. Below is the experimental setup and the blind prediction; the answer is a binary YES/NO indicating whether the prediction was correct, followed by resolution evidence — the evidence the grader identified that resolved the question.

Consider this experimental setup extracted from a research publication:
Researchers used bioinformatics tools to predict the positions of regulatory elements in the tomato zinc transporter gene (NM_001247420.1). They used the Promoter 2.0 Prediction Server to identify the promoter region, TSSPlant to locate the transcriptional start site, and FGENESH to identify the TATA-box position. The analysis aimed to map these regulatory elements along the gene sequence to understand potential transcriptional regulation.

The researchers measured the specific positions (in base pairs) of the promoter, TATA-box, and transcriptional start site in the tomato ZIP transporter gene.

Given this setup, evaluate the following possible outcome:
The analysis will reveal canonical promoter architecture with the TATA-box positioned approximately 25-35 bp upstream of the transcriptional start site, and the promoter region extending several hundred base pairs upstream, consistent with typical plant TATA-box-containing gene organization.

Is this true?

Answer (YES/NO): NO